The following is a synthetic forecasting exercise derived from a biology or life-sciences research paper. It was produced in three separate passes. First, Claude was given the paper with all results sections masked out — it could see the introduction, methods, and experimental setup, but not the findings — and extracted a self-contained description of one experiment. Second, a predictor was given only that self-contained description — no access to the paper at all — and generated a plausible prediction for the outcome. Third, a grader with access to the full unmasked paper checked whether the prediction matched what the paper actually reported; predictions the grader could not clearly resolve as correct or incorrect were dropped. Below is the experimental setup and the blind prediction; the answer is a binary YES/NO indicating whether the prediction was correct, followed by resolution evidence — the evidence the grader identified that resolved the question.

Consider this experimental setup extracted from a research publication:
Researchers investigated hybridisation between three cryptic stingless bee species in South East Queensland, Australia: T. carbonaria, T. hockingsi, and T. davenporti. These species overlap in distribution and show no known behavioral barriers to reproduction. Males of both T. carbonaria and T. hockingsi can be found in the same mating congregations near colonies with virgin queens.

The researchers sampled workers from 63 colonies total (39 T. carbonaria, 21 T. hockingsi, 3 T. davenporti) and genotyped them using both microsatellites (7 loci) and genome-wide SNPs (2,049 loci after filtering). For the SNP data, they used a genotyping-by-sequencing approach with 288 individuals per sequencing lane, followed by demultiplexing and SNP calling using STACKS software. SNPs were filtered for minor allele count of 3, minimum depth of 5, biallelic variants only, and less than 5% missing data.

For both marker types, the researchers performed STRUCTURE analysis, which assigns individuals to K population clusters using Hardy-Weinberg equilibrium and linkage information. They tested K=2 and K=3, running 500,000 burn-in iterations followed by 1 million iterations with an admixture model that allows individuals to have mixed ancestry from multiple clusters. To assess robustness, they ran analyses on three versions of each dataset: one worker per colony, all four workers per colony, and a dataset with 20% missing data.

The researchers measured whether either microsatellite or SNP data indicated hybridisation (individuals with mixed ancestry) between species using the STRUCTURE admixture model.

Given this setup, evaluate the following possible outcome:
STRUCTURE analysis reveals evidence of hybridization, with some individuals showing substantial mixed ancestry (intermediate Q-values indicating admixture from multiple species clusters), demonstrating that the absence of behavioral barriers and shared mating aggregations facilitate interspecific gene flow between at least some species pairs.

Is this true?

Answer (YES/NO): NO